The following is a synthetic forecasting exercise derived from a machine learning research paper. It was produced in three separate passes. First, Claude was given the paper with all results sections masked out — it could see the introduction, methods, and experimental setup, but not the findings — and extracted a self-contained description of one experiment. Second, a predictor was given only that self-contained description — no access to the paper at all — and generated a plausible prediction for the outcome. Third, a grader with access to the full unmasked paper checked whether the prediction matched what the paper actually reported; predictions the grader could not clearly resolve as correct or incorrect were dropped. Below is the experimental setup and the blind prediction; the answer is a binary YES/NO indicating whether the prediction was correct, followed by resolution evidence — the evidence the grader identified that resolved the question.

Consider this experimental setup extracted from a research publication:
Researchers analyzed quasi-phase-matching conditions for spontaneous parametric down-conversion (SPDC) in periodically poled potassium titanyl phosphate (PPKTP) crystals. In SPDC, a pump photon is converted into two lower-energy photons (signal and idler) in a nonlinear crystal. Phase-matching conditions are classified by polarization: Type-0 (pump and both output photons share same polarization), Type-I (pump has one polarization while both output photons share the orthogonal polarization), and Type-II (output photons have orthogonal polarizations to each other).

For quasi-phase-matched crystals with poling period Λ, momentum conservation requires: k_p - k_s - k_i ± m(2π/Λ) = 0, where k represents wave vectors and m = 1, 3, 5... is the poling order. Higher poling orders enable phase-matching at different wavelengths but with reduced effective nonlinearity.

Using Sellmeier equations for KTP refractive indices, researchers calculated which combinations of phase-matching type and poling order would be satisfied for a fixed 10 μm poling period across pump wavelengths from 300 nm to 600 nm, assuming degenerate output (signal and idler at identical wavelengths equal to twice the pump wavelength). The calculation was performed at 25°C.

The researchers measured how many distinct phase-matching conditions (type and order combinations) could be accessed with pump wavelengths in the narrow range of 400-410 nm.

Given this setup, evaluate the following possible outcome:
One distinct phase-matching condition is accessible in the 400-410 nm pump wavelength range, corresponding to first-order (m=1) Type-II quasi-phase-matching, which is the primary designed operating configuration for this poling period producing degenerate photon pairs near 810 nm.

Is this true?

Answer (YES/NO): NO